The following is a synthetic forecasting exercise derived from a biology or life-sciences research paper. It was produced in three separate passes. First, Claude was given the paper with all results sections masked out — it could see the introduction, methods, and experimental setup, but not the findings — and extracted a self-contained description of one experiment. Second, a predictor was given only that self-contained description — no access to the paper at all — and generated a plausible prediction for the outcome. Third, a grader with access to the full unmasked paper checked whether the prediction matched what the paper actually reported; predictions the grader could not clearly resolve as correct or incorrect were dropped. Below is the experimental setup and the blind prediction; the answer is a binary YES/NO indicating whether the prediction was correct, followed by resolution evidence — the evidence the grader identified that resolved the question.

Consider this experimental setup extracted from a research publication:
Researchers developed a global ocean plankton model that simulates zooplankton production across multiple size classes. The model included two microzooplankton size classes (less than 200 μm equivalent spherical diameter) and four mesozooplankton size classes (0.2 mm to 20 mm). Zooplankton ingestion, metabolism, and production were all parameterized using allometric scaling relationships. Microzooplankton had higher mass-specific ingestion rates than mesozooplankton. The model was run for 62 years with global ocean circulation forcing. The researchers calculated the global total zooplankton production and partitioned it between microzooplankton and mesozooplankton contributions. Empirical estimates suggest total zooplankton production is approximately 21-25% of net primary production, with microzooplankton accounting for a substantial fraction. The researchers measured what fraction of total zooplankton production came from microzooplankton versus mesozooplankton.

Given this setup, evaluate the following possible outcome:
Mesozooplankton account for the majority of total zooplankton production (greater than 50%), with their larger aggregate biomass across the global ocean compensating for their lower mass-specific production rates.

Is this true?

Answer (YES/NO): NO